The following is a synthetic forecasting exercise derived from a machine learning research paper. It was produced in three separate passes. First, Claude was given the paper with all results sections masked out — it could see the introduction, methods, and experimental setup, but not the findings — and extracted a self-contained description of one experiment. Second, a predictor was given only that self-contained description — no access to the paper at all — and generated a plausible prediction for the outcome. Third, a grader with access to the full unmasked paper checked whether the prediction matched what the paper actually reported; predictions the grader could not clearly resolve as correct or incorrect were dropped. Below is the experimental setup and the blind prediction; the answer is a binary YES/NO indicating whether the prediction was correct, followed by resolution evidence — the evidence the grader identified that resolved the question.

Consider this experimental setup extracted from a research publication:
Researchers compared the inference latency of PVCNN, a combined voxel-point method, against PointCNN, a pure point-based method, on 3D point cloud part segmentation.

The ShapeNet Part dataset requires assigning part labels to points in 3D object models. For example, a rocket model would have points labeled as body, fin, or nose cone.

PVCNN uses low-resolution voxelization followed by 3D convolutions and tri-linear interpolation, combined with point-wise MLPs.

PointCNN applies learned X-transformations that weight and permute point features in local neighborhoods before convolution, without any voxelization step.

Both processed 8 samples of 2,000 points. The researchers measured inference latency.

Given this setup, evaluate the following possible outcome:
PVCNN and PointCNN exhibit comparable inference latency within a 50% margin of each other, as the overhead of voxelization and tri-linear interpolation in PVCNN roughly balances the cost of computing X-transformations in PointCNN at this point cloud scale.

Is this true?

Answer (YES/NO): NO